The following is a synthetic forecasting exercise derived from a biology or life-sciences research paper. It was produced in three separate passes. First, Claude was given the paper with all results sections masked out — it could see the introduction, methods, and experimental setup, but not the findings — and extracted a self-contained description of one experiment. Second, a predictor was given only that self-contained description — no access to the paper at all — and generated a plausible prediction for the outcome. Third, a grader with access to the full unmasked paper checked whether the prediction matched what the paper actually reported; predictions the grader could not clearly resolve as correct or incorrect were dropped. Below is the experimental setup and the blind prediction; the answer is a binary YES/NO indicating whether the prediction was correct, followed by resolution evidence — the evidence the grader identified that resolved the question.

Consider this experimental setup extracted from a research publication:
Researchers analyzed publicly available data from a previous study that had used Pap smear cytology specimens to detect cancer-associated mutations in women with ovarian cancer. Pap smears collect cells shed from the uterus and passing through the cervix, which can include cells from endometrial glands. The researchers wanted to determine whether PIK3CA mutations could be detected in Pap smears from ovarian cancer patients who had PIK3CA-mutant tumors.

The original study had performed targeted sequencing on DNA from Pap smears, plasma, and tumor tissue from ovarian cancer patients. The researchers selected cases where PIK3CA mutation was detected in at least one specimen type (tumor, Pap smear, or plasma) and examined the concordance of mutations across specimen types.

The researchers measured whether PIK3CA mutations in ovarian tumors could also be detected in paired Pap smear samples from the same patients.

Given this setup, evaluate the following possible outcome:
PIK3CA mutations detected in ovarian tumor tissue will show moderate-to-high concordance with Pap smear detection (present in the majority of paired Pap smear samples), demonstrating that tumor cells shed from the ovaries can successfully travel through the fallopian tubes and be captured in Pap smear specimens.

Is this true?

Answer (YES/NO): NO